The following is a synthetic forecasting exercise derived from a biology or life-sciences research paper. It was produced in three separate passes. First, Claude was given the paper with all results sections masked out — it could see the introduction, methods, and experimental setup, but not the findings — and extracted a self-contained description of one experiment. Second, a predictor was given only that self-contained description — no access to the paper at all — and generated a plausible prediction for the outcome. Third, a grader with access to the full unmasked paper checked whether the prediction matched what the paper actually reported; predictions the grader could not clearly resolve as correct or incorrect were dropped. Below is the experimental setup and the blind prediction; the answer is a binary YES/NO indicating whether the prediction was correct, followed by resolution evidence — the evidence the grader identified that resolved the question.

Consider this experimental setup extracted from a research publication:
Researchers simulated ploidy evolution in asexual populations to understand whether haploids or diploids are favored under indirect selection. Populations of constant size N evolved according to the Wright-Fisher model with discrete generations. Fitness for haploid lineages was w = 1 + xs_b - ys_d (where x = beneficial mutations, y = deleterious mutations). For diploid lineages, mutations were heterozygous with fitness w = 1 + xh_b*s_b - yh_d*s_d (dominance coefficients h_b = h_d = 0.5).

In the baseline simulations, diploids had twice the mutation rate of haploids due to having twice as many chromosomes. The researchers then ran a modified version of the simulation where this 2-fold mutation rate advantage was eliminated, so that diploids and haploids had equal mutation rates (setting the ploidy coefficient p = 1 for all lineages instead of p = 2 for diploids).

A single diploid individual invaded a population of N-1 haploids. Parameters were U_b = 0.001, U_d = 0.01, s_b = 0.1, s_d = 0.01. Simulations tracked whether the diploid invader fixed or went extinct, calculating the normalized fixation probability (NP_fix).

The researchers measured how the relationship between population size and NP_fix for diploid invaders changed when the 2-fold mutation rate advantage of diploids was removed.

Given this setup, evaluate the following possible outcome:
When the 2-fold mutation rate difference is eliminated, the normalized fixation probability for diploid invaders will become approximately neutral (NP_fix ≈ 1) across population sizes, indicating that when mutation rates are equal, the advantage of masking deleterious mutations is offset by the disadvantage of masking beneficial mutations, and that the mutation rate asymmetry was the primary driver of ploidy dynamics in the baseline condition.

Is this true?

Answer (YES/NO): NO